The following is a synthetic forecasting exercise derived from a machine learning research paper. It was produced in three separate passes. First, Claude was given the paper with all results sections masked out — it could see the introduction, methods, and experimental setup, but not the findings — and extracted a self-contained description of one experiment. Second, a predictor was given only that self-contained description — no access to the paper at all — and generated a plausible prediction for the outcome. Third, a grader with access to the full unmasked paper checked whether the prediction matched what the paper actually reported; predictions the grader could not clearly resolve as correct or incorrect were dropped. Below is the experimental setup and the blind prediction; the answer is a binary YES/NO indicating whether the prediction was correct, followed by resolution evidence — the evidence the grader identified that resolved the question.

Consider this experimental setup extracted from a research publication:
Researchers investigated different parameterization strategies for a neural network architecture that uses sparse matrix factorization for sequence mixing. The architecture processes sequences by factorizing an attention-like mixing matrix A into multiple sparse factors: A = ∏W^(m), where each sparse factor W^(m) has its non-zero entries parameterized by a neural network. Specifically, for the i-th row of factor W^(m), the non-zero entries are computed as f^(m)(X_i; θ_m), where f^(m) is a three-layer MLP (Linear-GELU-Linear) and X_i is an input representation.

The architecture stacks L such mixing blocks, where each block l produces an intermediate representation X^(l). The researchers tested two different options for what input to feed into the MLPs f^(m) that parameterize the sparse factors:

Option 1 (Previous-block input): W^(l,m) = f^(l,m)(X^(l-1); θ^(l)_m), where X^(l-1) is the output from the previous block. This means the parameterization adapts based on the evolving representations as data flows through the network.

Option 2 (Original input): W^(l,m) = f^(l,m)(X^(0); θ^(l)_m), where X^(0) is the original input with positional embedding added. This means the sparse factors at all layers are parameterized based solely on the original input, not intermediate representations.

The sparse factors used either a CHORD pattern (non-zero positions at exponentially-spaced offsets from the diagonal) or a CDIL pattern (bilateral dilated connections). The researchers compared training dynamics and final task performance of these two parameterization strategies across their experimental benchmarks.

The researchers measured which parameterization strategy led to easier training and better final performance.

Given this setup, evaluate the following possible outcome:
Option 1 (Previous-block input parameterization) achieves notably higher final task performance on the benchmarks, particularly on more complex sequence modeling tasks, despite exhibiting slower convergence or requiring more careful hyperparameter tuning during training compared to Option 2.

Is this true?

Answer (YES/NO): NO